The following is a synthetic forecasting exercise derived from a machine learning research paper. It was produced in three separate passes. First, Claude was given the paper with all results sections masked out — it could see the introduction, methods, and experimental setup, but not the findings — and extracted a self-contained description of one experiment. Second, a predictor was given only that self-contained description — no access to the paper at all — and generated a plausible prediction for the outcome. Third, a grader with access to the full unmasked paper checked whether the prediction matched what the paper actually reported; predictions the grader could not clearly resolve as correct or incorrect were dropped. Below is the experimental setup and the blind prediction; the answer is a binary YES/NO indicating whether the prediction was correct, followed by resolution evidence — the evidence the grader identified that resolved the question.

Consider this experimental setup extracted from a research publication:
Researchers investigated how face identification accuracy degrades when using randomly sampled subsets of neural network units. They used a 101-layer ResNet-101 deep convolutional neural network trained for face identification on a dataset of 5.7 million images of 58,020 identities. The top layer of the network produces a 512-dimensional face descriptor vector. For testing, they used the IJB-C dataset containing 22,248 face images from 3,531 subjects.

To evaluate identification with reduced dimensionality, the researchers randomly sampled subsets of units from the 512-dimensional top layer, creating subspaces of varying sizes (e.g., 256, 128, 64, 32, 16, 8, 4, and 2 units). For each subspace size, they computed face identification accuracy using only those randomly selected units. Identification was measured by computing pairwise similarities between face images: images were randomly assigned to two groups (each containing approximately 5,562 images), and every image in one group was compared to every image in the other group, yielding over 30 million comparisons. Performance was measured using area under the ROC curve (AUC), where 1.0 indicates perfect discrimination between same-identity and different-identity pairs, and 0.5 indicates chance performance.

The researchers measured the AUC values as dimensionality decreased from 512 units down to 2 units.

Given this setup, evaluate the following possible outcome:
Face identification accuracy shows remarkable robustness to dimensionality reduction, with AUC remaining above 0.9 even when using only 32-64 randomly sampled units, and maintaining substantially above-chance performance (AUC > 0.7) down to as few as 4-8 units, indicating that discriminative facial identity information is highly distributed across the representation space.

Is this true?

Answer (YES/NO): YES